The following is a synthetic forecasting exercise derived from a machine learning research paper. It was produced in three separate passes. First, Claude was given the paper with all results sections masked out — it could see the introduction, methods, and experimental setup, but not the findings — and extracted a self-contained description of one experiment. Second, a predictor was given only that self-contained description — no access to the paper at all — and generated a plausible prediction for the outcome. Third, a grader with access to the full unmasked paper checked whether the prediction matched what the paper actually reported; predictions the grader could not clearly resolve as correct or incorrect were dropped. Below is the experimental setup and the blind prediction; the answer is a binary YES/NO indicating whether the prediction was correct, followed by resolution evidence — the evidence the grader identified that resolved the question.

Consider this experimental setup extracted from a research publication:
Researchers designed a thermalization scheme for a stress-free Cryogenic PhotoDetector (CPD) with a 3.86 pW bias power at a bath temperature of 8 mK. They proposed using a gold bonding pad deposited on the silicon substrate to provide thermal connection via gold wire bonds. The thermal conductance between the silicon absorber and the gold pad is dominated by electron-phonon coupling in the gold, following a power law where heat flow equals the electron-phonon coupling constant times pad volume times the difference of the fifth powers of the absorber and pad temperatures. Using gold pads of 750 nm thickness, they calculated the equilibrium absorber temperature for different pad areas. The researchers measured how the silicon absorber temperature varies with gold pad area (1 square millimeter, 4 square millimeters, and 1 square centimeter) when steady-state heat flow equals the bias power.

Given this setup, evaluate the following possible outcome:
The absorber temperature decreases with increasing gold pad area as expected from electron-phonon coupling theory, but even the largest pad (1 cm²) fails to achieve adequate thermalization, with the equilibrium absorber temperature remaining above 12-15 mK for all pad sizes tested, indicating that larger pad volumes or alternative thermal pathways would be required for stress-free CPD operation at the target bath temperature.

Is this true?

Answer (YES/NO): NO